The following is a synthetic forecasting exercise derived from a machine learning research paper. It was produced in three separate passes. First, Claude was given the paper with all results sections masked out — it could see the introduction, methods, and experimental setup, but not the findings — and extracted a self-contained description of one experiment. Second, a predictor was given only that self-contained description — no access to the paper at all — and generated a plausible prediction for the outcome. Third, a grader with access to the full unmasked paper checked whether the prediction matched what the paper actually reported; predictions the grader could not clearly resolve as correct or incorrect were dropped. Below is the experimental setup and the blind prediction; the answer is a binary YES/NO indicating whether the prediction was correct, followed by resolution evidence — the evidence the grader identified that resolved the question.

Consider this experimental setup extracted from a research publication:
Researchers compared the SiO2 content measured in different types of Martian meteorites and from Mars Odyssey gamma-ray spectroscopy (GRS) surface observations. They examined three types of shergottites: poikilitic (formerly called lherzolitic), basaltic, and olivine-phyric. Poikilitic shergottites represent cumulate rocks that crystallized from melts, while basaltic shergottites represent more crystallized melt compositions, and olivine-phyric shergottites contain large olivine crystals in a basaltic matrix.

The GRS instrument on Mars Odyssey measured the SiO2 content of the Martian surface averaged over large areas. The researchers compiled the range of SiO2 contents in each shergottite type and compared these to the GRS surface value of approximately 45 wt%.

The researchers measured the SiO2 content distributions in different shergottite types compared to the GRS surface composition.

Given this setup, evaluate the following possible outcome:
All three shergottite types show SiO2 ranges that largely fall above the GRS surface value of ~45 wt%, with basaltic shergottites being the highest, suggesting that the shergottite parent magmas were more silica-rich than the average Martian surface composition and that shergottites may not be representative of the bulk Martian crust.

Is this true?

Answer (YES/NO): NO